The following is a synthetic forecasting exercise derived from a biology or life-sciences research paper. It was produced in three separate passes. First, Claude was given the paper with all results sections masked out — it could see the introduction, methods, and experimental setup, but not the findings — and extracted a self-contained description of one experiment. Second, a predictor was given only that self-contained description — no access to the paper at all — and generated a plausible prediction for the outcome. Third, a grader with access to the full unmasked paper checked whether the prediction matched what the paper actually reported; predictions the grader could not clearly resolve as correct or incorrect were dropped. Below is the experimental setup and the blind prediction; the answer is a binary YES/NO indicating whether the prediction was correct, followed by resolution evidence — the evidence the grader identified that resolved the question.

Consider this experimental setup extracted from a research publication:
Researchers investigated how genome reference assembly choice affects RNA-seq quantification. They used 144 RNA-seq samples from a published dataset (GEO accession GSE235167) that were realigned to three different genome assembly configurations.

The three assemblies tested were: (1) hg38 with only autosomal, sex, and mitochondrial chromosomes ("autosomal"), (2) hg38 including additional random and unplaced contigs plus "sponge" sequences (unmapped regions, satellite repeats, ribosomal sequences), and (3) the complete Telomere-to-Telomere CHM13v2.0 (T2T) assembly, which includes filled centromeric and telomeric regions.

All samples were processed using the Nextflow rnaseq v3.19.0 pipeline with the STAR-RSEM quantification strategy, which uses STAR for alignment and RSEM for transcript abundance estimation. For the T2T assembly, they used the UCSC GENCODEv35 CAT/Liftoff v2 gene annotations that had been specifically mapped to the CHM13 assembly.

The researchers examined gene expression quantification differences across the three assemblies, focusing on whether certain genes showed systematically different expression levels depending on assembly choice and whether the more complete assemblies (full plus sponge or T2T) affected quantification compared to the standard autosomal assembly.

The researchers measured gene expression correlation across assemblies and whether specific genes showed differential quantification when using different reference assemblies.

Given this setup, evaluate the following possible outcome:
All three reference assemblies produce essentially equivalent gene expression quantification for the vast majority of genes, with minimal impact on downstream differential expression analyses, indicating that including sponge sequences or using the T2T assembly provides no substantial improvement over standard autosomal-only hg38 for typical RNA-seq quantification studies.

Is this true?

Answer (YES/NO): NO